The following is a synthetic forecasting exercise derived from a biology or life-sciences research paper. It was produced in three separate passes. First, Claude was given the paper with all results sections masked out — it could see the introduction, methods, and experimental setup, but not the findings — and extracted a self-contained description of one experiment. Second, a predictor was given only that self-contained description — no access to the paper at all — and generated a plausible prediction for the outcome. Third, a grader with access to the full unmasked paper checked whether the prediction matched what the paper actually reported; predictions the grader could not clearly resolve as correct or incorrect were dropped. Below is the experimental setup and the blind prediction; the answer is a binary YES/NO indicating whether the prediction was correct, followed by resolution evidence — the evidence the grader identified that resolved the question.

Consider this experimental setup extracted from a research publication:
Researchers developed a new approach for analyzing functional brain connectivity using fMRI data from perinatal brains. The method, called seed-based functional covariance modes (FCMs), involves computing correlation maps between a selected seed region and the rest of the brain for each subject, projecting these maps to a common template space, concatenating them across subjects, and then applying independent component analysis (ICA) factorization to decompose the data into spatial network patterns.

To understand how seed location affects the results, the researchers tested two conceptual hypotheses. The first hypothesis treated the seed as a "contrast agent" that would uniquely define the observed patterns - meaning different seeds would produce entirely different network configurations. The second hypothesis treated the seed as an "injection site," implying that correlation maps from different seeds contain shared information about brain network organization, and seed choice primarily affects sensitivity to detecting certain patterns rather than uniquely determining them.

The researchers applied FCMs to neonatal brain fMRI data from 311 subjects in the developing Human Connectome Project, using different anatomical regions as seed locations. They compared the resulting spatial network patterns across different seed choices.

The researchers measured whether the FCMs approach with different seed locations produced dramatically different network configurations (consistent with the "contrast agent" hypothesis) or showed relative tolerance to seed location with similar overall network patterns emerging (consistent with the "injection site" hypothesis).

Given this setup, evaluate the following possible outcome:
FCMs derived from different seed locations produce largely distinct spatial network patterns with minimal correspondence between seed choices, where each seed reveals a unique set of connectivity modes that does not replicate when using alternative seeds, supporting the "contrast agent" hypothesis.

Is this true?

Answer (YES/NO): NO